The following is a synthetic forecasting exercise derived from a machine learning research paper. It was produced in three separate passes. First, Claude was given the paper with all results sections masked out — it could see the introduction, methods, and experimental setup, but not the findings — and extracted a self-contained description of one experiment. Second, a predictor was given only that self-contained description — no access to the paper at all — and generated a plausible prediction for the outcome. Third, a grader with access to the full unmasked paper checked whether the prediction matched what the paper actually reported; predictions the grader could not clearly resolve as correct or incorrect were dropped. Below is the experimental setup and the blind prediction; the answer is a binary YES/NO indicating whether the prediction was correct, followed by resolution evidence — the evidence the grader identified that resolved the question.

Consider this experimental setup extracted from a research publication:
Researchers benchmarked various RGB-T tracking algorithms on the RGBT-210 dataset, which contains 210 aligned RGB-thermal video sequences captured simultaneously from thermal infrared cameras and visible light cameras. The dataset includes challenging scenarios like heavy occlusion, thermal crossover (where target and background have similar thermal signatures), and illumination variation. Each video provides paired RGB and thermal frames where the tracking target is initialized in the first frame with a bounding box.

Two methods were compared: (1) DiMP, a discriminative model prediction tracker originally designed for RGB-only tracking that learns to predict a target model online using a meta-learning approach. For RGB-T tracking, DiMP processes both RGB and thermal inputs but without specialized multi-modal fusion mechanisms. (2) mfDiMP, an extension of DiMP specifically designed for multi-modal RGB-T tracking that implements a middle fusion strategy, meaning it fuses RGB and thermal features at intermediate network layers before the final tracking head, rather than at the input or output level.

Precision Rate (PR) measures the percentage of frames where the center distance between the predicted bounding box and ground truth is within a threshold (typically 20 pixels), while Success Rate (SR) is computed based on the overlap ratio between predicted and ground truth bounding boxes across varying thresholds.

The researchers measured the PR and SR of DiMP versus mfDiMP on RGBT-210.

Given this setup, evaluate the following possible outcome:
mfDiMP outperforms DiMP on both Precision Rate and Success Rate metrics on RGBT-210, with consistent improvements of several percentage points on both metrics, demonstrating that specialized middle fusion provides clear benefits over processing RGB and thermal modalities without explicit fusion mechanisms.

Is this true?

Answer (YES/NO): YES